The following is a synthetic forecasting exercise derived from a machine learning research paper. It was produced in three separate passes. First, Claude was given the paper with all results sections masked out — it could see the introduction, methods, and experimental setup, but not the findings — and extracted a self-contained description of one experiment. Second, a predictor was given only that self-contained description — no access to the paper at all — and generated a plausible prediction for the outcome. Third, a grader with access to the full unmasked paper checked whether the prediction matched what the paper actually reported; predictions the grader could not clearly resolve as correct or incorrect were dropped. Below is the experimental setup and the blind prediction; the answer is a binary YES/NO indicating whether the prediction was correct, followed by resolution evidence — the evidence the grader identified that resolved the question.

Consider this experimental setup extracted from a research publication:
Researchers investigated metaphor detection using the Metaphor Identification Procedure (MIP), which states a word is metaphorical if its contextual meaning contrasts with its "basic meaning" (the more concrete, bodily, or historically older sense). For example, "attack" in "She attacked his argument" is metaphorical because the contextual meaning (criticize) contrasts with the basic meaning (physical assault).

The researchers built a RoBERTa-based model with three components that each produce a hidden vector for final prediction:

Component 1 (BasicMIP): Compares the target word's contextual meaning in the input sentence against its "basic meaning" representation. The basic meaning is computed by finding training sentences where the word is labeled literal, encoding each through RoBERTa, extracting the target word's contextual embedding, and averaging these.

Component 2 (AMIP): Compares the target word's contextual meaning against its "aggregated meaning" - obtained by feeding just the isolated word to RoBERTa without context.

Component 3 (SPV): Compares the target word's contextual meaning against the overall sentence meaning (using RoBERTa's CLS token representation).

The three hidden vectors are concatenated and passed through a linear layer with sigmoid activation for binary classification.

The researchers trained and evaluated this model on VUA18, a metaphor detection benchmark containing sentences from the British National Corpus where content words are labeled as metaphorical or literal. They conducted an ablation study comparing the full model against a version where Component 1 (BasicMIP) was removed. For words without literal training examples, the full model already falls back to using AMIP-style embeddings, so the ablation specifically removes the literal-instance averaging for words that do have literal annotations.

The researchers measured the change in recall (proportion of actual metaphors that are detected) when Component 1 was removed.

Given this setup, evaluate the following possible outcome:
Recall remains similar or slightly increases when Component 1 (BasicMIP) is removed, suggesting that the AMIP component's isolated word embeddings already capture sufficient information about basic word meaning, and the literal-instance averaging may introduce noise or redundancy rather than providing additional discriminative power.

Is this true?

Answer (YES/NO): NO